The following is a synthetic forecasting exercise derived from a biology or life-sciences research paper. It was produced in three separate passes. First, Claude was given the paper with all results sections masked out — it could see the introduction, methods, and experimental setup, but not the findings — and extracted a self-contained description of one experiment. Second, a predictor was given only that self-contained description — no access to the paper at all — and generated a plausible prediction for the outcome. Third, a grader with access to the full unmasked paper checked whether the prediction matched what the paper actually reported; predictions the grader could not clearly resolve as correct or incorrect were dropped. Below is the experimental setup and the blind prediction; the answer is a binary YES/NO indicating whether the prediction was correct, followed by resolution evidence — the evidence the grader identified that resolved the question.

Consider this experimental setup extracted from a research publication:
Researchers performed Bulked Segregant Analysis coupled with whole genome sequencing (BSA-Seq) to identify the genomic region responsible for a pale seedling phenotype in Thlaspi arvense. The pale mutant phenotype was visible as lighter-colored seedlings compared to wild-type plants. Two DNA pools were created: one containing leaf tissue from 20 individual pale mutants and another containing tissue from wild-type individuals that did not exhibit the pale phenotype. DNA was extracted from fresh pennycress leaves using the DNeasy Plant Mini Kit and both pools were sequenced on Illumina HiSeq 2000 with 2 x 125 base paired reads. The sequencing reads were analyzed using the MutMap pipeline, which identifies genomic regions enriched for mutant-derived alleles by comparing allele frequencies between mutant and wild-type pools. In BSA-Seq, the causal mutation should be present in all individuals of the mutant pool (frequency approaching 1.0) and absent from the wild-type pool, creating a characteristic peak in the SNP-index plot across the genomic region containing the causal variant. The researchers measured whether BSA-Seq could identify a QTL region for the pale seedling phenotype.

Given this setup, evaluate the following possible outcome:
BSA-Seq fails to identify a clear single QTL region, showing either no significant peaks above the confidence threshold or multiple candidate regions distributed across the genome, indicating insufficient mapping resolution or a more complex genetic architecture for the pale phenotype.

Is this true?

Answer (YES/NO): NO